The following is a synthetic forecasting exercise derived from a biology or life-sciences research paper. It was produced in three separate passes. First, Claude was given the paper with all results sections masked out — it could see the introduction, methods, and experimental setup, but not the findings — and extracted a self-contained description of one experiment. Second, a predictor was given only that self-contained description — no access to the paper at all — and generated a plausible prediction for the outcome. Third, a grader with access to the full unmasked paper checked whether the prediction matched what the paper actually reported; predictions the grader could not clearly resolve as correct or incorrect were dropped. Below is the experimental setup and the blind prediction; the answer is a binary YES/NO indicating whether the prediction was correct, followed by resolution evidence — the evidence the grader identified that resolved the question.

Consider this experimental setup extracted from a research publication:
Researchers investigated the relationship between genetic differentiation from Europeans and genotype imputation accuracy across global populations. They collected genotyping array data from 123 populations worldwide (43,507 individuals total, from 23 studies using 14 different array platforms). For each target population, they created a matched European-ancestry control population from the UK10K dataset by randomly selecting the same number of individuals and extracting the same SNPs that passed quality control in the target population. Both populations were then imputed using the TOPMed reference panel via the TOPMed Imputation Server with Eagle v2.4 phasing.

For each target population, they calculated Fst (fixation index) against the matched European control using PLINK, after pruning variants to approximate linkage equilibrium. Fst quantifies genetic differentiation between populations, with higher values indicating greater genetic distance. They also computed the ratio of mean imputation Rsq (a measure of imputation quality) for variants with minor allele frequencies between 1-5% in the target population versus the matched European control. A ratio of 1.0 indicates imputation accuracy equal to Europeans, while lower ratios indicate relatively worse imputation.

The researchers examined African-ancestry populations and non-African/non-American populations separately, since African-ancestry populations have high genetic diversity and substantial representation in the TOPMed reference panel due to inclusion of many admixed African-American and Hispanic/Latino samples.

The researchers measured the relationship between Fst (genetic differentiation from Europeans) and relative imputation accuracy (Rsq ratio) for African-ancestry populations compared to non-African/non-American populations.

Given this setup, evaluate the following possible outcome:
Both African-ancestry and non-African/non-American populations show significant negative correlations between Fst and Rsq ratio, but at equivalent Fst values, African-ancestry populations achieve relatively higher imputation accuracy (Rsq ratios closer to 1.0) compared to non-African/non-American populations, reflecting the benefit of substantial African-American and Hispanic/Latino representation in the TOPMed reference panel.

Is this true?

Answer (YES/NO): NO